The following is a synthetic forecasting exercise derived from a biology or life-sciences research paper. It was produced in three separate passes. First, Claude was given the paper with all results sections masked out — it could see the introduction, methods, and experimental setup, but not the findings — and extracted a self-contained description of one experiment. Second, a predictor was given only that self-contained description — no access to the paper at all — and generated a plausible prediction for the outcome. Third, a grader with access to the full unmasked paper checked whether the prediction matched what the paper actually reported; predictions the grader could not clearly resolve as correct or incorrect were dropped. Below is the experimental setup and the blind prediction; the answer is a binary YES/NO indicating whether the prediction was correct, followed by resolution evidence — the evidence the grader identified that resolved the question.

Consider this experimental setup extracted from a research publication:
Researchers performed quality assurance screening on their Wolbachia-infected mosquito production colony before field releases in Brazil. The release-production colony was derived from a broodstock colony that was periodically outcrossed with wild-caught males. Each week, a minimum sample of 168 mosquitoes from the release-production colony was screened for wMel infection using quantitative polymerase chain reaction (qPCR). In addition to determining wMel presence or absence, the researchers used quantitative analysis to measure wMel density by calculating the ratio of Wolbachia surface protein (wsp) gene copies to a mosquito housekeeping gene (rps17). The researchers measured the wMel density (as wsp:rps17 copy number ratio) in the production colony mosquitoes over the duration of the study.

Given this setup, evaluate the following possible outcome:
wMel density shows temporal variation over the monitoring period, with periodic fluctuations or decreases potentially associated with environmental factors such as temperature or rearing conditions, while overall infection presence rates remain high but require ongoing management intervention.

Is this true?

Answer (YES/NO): NO